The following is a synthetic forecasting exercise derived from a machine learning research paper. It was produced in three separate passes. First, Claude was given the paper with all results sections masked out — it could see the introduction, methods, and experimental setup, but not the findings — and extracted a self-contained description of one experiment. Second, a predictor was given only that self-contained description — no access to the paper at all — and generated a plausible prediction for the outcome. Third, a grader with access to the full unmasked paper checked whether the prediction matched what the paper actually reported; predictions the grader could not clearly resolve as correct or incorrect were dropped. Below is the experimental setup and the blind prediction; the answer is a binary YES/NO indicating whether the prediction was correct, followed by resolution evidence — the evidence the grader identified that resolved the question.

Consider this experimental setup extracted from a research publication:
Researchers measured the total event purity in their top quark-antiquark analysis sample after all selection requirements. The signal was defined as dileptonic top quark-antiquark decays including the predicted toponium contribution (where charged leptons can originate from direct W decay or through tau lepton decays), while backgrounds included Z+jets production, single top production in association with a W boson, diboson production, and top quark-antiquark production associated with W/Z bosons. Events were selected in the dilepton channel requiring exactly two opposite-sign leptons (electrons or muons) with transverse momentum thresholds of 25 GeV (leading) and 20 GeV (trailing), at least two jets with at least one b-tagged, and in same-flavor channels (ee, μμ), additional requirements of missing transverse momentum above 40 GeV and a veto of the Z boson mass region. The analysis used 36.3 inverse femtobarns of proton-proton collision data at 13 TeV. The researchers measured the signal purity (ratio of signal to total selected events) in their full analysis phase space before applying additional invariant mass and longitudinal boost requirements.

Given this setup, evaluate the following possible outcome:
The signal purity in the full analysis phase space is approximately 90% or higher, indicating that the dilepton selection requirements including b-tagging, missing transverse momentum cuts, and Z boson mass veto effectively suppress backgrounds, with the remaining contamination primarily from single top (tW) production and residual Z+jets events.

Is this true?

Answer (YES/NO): YES